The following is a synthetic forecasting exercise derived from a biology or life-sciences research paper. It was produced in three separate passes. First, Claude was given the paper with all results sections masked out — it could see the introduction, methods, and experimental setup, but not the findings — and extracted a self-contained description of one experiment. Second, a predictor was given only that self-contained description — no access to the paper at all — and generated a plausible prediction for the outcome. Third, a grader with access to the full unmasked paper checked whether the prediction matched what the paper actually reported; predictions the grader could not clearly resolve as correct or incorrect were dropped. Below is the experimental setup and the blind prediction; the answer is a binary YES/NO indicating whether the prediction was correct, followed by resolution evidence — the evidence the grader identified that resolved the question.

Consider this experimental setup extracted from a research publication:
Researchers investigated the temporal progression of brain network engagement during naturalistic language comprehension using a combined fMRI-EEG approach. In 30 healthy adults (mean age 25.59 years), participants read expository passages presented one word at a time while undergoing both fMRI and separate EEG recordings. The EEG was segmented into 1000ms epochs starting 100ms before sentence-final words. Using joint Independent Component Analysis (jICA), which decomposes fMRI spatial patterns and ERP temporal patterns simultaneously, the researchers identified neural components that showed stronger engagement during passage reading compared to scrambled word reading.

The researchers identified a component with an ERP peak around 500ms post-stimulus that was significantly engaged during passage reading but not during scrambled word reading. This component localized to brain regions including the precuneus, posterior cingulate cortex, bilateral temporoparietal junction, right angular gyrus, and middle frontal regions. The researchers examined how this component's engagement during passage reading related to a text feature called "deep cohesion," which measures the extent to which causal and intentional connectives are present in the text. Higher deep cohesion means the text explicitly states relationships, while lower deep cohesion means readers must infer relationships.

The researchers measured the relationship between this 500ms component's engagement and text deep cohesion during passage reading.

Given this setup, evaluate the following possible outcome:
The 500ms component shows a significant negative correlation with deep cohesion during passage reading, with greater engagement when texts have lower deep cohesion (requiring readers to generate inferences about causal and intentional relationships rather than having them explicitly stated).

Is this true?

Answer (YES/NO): YES